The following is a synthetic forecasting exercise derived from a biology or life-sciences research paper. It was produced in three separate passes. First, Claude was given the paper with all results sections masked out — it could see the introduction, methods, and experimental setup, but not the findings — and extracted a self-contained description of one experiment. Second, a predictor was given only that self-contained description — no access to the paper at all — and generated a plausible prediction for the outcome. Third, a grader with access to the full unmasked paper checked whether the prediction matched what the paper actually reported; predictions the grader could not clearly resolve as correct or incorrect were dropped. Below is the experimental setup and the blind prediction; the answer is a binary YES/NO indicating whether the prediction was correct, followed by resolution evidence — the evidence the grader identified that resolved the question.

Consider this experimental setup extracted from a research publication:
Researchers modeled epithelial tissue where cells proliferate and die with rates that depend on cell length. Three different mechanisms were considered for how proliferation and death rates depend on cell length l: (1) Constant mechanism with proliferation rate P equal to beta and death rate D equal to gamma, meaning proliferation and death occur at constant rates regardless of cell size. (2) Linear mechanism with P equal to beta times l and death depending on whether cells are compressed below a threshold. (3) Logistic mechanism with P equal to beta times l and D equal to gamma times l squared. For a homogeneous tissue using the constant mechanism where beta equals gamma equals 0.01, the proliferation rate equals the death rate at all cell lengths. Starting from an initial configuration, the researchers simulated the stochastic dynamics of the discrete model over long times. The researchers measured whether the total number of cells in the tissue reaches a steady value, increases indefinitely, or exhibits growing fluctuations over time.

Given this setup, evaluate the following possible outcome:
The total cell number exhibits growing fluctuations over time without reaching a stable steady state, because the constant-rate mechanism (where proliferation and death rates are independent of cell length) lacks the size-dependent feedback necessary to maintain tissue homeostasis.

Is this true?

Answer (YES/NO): YES